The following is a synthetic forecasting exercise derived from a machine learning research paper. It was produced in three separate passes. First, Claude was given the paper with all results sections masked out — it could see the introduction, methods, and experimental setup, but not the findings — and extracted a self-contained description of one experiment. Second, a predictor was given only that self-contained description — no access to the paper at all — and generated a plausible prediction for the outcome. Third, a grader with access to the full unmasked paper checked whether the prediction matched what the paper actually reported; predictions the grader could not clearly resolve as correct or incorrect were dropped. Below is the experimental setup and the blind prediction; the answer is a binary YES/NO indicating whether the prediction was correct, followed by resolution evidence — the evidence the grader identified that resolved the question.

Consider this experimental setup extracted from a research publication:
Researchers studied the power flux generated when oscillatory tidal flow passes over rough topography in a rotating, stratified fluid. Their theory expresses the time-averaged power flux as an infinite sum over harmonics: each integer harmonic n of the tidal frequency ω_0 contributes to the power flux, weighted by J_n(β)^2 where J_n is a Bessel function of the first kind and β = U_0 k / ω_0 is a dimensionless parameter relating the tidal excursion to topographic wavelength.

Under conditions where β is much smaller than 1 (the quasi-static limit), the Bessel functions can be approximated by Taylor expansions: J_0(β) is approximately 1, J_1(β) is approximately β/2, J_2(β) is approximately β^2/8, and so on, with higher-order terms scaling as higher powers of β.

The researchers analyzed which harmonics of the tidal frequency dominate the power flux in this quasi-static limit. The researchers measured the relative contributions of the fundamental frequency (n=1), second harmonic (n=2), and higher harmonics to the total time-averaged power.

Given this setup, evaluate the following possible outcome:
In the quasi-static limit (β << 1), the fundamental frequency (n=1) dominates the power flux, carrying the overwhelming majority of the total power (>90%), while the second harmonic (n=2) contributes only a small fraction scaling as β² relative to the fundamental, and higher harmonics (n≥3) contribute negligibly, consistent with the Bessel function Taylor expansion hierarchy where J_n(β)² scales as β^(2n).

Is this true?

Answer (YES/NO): YES